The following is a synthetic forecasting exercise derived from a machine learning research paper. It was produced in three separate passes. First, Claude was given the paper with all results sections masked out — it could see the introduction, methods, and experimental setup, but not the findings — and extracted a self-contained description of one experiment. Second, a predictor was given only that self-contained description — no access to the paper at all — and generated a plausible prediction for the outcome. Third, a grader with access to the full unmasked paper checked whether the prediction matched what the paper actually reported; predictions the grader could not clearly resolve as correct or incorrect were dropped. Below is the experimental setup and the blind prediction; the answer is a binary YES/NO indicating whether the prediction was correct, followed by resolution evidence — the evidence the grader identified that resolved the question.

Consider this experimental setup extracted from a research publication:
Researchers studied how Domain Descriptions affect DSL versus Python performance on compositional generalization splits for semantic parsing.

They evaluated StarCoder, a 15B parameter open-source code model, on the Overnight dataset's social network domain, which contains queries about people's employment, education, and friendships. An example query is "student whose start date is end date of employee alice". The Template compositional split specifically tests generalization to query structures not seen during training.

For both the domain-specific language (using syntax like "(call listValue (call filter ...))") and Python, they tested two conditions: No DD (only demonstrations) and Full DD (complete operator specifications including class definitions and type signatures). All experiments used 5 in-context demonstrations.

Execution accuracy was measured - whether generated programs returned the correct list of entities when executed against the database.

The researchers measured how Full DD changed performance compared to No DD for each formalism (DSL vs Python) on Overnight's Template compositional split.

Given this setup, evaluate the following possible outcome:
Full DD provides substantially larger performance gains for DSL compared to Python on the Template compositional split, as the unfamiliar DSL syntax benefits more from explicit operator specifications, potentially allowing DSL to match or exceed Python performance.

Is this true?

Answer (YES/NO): NO